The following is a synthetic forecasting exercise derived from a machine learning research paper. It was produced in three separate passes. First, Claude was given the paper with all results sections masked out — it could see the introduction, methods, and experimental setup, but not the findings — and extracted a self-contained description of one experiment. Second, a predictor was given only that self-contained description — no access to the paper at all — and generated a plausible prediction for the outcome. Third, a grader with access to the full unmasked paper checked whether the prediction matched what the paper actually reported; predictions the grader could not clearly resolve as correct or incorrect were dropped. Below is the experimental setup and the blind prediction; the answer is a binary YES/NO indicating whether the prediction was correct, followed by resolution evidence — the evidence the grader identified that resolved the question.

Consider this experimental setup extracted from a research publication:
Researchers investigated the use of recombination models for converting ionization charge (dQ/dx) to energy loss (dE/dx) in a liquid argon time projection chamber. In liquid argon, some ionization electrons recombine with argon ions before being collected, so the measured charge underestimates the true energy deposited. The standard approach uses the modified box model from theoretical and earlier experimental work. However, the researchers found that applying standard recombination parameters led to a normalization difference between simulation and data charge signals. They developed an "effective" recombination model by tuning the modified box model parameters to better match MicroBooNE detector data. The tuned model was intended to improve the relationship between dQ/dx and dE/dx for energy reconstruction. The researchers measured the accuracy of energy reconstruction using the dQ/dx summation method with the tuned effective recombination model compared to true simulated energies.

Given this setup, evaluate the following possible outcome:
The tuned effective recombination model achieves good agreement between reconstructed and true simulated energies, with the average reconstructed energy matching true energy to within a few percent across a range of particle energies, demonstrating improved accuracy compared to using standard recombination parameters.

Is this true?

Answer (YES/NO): NO